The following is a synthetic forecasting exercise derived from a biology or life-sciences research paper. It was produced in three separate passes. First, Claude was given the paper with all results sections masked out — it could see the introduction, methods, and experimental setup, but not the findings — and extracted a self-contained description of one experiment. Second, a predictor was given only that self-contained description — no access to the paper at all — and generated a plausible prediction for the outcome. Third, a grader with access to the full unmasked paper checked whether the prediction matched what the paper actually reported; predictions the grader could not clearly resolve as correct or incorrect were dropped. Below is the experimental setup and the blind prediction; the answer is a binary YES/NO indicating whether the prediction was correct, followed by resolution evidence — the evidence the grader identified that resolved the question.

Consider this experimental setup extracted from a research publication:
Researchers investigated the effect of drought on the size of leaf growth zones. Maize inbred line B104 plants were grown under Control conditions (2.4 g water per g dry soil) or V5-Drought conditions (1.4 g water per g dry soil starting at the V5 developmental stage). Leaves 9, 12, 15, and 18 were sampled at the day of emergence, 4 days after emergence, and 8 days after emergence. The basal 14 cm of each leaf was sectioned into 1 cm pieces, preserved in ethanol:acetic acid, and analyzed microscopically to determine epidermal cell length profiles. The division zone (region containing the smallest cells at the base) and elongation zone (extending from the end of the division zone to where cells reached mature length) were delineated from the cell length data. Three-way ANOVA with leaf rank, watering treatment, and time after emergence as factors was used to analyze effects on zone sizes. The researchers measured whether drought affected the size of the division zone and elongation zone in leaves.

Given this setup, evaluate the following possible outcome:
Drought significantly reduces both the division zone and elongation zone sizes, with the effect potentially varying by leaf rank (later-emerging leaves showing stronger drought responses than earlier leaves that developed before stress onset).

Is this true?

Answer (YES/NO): NO